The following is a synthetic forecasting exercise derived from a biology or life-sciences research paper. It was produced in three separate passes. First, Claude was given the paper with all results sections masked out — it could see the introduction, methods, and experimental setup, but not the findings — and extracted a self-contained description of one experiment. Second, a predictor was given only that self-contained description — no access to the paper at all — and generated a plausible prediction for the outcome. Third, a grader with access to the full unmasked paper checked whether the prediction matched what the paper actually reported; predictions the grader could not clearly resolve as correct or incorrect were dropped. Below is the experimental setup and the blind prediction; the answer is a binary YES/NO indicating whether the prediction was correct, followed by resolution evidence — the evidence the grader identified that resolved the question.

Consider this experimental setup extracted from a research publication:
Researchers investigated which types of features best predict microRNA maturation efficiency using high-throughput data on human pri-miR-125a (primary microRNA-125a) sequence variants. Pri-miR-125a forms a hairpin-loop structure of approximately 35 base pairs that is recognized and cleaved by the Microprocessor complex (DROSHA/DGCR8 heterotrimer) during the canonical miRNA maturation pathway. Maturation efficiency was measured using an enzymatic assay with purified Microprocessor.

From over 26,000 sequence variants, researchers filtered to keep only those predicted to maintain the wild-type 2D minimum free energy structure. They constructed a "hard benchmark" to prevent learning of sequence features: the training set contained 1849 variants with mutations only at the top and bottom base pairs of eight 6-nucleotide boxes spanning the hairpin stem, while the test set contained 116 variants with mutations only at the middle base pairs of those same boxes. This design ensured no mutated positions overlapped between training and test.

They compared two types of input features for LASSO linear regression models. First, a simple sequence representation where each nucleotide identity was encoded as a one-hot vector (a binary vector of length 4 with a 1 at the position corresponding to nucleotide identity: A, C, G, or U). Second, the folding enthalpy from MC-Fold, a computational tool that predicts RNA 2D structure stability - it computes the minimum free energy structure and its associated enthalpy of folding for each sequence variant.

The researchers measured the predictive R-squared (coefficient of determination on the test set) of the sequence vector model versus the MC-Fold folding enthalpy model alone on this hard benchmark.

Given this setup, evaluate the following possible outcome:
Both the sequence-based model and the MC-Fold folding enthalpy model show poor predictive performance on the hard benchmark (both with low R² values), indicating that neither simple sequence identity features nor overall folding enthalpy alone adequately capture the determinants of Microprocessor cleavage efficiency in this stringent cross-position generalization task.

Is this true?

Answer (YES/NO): YES